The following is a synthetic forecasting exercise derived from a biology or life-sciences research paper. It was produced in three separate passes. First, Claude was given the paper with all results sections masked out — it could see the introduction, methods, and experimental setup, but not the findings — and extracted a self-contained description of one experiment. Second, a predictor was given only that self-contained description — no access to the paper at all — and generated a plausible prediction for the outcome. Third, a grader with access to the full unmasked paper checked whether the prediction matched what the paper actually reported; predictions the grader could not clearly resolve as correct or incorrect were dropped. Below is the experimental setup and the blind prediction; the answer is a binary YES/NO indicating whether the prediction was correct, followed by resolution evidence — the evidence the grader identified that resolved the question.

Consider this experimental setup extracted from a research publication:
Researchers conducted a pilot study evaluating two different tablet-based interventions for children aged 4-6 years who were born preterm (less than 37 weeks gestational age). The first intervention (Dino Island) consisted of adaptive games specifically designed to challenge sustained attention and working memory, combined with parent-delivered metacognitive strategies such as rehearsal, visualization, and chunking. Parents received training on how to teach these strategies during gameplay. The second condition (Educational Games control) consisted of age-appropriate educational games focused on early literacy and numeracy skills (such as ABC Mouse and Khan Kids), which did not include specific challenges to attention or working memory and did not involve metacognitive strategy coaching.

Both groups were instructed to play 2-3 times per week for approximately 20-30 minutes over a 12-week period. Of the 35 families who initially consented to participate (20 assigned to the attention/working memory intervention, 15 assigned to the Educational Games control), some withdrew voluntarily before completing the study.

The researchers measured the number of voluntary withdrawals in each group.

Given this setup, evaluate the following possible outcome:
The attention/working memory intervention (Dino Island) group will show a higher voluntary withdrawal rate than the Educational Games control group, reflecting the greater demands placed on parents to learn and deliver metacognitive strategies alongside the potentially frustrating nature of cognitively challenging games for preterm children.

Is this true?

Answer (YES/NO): YES